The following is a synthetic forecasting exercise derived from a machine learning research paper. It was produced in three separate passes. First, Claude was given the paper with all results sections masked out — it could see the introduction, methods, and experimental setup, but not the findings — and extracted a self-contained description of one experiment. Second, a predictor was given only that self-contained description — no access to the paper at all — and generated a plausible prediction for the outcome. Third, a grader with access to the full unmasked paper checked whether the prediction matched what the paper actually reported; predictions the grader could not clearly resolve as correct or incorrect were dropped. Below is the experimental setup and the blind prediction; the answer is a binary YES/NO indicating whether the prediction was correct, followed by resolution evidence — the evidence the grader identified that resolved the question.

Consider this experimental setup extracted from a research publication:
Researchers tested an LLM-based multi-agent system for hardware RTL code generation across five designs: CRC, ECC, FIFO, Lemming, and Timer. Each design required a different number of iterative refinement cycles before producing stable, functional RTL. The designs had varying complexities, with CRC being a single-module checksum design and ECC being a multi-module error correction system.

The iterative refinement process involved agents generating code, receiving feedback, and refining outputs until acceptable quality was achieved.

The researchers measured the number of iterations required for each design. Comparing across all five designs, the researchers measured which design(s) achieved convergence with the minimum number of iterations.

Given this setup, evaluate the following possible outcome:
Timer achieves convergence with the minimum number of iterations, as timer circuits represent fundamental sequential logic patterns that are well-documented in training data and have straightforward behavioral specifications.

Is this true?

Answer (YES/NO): YES